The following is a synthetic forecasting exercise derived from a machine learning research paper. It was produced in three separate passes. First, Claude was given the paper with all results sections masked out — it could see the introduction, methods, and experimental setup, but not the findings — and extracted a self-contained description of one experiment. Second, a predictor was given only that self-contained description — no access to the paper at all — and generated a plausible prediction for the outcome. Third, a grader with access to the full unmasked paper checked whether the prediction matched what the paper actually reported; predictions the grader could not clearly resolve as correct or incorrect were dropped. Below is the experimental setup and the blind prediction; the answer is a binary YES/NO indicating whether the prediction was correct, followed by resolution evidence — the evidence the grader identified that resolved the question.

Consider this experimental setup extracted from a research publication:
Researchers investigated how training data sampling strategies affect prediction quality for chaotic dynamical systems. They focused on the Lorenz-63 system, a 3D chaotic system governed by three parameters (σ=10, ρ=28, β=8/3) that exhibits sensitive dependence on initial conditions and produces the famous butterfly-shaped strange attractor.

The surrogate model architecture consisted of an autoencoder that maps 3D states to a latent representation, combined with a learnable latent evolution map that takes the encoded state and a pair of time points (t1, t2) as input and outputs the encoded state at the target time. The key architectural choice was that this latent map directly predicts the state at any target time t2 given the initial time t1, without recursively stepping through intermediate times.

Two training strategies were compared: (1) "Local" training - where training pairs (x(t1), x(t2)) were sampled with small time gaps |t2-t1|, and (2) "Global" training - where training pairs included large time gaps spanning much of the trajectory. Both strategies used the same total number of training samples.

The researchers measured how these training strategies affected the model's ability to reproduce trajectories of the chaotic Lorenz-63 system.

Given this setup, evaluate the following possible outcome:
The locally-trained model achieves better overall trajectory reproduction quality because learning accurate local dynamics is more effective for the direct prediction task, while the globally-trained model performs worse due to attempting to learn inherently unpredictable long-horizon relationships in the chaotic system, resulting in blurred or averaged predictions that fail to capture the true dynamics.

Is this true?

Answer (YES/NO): NO